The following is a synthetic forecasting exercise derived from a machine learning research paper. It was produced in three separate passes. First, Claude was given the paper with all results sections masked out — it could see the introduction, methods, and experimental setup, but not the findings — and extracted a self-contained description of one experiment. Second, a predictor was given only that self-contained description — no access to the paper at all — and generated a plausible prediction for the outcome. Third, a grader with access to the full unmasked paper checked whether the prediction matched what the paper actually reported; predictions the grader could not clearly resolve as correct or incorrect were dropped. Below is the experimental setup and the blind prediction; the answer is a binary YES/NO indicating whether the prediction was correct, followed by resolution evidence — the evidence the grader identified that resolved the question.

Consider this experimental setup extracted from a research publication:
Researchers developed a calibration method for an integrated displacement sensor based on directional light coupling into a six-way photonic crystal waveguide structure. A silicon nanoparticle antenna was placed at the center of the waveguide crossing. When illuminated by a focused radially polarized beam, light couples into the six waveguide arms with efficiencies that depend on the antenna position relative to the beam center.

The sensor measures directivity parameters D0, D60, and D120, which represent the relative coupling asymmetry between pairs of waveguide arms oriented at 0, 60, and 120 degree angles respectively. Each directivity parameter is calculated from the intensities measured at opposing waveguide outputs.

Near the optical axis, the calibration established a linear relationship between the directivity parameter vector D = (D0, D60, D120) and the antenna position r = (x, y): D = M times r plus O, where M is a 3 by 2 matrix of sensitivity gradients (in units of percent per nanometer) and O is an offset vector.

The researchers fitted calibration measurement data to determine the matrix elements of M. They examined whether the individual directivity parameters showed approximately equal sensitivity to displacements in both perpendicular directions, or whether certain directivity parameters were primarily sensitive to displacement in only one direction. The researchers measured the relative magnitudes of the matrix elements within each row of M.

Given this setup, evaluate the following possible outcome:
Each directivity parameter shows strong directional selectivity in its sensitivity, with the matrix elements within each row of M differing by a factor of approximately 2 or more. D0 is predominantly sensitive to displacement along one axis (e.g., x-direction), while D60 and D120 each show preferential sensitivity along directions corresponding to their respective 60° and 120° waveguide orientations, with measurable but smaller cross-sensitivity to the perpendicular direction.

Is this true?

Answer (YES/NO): YES